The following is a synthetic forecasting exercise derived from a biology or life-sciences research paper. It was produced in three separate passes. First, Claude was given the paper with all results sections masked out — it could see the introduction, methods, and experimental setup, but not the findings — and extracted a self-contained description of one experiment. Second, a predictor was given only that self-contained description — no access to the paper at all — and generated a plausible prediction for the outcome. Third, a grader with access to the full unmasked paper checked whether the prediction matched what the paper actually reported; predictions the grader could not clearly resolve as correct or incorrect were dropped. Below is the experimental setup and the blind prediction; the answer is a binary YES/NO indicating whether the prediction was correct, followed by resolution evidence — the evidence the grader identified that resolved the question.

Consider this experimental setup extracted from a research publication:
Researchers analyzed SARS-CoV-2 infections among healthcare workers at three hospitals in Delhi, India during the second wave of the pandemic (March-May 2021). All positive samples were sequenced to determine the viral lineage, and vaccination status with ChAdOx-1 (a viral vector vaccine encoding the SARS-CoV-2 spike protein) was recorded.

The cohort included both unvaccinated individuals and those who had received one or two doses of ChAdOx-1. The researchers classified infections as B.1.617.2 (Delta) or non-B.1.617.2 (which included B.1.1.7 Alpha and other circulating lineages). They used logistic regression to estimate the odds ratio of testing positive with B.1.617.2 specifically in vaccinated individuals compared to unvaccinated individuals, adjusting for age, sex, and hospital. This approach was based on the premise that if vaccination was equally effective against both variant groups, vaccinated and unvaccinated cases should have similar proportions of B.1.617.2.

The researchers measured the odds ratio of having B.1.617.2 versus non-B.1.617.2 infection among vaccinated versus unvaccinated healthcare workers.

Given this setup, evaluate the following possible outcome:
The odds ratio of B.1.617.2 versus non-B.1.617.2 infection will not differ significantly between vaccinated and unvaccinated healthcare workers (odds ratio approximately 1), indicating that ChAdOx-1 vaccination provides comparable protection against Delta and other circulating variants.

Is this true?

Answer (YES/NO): NO